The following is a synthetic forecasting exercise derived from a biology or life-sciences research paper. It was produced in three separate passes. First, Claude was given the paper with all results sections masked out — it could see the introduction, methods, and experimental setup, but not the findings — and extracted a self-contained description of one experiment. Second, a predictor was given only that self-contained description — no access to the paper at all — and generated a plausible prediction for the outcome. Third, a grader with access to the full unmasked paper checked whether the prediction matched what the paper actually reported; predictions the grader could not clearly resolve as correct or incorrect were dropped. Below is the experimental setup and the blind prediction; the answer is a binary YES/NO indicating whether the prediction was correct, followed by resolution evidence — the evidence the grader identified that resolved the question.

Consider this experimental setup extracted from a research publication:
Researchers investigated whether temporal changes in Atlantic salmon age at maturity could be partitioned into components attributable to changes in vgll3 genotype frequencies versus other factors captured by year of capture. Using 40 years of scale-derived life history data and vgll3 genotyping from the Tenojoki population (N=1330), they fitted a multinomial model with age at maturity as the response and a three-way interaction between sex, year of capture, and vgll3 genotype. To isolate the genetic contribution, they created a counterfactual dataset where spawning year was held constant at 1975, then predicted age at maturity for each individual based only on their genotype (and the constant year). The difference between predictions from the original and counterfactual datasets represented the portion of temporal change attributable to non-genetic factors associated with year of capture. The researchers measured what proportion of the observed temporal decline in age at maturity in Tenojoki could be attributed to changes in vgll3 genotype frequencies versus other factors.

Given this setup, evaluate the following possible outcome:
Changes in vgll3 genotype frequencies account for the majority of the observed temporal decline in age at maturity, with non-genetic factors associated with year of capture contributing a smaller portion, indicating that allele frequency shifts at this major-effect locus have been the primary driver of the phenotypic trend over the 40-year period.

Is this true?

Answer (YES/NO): NO